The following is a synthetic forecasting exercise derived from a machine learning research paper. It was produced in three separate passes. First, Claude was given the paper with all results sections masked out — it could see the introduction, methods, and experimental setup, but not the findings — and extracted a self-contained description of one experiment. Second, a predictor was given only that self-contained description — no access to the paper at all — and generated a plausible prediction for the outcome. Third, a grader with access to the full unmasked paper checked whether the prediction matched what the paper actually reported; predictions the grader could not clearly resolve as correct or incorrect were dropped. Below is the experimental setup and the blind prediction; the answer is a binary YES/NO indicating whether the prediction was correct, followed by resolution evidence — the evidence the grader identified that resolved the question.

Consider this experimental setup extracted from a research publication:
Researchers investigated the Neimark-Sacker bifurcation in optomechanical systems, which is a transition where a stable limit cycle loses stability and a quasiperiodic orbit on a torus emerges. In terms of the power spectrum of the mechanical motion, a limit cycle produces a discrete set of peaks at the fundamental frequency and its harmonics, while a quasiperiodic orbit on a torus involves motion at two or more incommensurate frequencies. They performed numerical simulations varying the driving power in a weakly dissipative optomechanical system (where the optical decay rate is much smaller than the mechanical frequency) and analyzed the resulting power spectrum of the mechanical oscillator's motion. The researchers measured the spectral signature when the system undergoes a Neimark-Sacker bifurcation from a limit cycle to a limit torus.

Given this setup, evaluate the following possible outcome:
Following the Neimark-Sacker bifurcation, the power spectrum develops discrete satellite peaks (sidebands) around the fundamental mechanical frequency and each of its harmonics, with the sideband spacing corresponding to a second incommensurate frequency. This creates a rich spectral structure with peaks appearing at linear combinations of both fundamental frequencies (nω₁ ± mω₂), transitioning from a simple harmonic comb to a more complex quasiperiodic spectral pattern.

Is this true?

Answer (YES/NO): YES